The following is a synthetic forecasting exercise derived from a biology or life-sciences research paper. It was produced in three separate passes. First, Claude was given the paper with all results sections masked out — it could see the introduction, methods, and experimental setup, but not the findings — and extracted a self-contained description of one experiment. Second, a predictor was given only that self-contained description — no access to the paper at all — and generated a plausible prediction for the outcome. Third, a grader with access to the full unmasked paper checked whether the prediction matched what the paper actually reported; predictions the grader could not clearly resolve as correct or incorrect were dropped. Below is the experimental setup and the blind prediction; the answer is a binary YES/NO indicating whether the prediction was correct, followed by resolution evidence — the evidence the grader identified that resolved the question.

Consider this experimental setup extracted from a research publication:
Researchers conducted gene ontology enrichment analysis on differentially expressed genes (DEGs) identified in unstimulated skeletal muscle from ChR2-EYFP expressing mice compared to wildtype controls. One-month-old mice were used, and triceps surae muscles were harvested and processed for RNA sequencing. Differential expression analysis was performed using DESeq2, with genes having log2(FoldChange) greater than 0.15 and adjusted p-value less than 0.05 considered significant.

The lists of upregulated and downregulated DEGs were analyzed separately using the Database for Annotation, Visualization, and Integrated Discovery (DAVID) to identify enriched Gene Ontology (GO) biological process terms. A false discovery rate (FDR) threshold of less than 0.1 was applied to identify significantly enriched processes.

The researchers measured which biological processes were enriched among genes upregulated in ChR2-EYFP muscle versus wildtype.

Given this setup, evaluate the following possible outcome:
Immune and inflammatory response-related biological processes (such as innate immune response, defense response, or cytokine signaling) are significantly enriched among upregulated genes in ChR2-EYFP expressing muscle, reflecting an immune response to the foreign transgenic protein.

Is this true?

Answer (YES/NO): YES